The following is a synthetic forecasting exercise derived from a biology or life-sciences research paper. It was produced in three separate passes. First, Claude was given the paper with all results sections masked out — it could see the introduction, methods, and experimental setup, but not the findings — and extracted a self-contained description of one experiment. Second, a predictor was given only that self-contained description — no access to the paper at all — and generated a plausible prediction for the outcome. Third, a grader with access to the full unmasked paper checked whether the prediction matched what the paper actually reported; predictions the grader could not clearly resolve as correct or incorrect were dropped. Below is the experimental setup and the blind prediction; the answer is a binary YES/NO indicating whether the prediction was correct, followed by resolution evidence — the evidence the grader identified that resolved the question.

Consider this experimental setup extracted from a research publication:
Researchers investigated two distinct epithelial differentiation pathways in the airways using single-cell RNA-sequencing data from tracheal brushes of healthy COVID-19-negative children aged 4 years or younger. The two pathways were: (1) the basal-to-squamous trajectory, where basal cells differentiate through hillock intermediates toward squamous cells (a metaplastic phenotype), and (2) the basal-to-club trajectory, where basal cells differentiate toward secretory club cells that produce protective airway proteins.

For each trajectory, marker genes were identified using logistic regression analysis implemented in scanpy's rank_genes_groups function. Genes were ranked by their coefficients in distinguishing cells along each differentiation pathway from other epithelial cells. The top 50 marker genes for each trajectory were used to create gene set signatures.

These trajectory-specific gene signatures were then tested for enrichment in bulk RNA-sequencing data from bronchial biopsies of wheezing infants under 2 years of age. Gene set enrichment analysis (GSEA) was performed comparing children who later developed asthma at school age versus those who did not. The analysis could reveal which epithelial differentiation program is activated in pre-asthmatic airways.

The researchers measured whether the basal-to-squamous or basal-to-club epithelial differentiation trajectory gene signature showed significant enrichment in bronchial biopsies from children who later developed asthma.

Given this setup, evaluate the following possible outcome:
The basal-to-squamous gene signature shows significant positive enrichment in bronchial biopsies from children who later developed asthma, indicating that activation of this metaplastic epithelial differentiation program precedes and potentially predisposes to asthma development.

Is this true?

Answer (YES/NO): YES